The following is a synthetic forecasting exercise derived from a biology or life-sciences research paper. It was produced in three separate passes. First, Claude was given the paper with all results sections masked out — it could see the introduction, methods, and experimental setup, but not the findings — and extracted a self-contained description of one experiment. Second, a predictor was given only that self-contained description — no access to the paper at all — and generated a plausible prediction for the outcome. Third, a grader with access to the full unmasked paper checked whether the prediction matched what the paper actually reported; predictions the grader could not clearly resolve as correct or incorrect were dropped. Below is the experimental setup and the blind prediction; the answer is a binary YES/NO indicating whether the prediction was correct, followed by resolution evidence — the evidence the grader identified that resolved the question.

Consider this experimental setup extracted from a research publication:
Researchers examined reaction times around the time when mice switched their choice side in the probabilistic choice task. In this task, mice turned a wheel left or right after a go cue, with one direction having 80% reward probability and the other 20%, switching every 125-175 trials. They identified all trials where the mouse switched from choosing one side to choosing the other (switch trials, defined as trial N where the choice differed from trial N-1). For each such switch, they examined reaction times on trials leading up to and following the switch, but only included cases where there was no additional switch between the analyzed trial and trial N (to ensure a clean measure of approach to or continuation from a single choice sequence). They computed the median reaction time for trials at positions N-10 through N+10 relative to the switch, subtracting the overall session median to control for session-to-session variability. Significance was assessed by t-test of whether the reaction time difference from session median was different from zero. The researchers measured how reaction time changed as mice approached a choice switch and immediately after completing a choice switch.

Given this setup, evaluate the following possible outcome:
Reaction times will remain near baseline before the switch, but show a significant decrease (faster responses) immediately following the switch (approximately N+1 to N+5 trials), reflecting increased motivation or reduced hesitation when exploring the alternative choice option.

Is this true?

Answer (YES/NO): NO